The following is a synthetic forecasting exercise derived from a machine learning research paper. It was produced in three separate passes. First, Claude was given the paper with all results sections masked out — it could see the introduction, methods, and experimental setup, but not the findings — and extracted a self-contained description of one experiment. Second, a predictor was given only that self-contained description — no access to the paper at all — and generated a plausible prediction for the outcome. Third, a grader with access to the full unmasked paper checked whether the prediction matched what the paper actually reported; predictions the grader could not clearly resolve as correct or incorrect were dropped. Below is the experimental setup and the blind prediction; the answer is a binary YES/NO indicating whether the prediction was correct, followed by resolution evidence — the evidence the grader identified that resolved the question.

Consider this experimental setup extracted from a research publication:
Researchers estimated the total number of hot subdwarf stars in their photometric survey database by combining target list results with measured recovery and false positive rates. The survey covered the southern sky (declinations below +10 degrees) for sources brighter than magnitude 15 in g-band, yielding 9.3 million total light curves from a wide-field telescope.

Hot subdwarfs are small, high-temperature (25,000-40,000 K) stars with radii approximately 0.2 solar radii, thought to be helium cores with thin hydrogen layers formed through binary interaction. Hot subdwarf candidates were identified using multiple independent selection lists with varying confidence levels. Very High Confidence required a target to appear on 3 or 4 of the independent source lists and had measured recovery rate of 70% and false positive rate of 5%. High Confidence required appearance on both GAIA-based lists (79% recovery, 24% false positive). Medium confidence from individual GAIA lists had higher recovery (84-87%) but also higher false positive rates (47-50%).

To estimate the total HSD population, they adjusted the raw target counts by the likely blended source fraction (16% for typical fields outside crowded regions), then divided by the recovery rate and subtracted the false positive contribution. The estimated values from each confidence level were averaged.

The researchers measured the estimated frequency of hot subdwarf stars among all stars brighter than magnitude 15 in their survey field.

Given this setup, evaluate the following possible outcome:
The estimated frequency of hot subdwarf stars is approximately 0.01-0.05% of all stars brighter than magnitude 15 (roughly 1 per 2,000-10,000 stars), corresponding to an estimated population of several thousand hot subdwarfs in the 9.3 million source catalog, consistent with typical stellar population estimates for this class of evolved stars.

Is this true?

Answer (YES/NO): NO